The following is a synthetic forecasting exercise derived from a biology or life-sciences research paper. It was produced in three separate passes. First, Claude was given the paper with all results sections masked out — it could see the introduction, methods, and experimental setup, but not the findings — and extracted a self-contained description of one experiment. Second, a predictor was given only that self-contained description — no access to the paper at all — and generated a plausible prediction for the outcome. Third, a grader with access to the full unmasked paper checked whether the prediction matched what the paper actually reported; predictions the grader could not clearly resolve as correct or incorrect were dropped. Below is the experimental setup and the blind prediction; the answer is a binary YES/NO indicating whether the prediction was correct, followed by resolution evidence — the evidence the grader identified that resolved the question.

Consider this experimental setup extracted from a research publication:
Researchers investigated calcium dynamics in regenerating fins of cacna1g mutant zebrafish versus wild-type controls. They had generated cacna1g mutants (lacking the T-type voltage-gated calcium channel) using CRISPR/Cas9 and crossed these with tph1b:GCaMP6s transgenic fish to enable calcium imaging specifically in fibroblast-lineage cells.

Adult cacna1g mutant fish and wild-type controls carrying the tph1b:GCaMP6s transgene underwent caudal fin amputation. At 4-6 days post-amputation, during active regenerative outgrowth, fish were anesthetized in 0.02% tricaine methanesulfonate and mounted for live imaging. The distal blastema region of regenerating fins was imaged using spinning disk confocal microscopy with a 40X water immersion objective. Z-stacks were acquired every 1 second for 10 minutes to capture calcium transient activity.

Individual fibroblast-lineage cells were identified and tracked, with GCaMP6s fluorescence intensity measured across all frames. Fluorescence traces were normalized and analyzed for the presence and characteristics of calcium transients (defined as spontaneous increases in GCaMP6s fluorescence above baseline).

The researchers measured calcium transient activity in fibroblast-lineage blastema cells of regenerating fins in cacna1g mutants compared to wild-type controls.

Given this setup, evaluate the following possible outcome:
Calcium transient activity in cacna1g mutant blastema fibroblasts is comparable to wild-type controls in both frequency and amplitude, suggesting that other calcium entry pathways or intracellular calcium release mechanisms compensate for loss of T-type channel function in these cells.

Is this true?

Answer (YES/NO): NO